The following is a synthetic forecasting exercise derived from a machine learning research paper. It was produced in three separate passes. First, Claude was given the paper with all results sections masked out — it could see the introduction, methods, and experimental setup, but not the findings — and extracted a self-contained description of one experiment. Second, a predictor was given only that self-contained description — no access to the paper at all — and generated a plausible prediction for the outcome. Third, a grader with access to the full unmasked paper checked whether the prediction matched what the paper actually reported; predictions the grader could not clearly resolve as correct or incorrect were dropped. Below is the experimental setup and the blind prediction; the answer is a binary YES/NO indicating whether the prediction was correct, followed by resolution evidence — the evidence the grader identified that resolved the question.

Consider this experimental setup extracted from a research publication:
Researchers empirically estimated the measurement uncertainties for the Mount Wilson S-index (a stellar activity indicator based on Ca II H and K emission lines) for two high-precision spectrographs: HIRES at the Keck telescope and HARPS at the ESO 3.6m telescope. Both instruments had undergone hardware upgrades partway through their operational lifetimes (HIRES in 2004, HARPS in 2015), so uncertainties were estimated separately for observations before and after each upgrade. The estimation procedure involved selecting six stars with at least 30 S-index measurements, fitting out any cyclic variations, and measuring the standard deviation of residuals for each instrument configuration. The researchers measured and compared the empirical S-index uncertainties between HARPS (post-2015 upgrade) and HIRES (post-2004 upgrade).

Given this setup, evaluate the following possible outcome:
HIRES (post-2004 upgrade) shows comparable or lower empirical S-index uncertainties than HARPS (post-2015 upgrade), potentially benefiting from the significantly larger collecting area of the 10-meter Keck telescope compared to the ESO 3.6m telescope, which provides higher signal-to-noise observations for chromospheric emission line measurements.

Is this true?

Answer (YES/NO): NO